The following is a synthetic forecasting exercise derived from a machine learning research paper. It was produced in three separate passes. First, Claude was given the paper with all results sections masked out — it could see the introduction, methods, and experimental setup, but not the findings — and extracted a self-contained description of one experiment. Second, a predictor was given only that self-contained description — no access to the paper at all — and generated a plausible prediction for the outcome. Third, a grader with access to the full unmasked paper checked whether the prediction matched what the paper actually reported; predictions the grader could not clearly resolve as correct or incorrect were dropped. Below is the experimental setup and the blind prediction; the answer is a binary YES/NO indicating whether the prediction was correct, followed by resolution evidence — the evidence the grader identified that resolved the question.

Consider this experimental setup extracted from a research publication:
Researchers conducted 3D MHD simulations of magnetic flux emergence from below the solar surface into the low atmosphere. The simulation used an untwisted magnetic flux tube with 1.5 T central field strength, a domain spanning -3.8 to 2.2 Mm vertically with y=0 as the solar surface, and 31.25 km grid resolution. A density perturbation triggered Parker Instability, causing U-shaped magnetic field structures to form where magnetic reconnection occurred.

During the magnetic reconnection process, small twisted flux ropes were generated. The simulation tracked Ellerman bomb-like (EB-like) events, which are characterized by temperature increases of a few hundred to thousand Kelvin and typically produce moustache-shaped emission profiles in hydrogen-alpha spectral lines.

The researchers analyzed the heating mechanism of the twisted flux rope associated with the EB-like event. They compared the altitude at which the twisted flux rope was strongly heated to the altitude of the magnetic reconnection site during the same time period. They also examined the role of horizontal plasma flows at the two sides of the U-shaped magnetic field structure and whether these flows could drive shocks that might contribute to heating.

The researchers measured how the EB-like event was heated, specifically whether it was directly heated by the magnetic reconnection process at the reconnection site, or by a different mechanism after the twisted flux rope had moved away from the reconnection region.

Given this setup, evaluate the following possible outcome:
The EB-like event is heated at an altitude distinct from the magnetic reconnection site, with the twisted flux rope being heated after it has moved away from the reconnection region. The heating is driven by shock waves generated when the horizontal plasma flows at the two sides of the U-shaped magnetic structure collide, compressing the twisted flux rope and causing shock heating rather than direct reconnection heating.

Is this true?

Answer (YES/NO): YES